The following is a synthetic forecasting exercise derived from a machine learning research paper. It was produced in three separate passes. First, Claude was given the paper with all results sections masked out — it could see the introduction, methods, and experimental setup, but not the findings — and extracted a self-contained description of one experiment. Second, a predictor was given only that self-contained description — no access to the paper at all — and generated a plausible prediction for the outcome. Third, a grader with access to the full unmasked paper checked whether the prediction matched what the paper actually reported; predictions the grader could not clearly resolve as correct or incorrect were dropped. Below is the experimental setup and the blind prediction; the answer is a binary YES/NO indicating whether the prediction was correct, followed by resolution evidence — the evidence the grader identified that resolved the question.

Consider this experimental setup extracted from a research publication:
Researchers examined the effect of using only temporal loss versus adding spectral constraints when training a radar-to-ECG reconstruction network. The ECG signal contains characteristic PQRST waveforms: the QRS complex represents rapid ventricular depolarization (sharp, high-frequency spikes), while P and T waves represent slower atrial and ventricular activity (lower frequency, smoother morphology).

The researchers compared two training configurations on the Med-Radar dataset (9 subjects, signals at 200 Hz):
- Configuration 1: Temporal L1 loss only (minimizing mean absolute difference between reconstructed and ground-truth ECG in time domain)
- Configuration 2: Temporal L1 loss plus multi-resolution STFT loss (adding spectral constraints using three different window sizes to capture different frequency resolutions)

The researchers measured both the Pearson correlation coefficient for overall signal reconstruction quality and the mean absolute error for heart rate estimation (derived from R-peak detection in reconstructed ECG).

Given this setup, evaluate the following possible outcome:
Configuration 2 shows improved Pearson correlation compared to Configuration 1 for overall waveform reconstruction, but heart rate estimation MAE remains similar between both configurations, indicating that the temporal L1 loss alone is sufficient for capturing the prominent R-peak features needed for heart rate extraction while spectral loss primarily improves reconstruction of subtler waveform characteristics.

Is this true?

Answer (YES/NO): NO